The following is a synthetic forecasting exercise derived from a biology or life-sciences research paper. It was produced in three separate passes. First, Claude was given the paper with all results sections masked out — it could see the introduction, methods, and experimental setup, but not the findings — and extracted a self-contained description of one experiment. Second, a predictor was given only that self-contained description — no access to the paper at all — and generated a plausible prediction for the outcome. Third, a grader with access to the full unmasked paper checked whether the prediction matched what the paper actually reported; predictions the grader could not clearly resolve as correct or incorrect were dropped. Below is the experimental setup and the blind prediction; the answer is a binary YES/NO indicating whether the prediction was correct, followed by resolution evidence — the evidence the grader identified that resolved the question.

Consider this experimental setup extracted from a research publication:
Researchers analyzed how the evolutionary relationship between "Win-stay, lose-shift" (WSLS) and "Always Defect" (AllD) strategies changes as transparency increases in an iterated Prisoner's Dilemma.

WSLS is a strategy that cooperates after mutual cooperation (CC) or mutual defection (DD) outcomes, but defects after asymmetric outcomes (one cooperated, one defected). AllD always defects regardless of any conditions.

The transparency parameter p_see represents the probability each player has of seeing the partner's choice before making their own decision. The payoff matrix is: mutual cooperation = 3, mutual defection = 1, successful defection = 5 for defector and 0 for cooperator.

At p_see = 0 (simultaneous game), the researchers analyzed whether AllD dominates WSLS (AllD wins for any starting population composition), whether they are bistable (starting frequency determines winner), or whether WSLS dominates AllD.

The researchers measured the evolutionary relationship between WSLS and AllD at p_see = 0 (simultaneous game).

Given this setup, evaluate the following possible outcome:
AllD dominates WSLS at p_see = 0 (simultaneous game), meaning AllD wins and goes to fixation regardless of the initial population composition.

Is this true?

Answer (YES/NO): YES